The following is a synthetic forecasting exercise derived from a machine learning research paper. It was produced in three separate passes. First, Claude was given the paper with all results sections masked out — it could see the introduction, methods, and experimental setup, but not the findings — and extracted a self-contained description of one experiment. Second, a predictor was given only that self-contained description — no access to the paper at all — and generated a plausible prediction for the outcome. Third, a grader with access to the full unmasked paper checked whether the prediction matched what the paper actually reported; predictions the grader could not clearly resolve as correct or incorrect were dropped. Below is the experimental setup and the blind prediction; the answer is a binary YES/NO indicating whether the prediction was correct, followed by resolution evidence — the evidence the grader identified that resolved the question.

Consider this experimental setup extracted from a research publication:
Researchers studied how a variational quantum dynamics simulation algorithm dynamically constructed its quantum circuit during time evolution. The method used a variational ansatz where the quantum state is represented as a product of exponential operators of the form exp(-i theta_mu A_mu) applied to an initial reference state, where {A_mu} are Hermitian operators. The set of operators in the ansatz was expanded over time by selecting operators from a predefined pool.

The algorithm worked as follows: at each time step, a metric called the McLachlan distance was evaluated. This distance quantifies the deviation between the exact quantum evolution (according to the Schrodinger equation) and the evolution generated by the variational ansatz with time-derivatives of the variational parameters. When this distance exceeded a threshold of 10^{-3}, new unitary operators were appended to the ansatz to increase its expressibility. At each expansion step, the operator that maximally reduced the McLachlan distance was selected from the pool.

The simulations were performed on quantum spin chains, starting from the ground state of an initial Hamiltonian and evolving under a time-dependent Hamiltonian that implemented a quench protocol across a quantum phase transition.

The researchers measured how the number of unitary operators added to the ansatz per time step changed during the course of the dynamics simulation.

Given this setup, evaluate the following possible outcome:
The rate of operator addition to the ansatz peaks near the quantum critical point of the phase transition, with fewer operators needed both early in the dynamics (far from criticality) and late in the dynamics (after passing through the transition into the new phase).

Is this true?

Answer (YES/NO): NO